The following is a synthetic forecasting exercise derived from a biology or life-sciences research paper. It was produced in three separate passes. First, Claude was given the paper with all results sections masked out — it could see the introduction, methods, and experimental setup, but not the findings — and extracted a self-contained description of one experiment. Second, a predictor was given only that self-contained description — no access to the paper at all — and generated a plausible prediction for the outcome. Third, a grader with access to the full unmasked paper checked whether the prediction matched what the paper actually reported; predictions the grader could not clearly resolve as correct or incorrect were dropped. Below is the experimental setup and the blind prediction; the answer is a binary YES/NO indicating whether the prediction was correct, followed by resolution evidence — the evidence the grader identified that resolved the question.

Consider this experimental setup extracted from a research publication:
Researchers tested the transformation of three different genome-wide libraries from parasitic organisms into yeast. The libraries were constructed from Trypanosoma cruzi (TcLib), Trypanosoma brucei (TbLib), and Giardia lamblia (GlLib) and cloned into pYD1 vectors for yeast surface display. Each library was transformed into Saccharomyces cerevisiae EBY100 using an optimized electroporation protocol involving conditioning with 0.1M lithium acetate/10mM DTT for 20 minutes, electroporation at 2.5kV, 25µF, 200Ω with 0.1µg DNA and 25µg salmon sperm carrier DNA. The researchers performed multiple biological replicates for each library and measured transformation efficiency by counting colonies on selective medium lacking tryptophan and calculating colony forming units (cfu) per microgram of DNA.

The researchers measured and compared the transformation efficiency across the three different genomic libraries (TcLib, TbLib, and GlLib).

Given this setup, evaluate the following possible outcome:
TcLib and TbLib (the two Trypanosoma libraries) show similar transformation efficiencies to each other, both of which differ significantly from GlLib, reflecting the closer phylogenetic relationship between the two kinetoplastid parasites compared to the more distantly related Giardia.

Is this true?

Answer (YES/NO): NO